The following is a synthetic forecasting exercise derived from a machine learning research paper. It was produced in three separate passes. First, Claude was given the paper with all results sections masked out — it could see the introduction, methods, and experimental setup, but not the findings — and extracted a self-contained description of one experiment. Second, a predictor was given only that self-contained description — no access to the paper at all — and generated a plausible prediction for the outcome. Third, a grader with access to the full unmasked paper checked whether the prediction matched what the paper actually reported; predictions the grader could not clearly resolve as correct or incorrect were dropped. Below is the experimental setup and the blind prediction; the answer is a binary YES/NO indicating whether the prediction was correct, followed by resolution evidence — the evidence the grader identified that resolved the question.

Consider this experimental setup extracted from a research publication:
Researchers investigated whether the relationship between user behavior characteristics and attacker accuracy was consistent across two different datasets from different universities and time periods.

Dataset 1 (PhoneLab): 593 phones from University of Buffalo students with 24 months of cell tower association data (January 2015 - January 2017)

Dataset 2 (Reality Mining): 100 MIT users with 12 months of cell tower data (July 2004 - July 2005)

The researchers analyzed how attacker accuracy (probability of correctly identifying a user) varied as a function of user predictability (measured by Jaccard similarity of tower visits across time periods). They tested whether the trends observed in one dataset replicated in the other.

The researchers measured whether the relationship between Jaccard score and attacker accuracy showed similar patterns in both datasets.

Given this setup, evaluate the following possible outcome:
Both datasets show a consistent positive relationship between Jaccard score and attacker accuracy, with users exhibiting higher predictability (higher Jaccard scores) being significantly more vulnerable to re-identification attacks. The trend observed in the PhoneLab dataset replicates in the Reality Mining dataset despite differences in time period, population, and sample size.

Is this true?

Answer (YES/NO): YES